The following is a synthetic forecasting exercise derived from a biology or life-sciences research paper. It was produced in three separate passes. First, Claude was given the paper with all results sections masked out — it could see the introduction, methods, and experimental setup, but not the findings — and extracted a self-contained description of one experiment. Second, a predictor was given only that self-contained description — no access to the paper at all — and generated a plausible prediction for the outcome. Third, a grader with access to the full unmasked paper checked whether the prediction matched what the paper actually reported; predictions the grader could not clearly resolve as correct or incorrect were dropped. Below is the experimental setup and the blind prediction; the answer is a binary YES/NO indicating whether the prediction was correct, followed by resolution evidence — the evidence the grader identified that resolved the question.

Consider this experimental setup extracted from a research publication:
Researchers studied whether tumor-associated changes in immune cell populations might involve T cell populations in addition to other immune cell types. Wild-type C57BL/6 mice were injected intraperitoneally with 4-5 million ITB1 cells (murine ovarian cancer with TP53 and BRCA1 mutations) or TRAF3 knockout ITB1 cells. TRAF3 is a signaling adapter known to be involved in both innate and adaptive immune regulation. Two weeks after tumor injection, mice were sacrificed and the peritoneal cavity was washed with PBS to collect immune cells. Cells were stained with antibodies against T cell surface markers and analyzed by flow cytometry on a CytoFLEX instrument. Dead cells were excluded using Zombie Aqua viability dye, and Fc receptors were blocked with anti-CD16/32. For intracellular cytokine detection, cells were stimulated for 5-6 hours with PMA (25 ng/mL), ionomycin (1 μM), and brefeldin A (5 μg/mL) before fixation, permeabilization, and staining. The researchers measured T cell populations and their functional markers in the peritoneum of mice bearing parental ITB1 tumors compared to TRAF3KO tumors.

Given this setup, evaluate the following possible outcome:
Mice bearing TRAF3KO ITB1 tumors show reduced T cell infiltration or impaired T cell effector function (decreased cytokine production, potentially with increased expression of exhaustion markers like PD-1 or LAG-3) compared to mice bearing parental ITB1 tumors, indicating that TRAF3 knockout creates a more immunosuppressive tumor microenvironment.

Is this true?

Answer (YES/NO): NO